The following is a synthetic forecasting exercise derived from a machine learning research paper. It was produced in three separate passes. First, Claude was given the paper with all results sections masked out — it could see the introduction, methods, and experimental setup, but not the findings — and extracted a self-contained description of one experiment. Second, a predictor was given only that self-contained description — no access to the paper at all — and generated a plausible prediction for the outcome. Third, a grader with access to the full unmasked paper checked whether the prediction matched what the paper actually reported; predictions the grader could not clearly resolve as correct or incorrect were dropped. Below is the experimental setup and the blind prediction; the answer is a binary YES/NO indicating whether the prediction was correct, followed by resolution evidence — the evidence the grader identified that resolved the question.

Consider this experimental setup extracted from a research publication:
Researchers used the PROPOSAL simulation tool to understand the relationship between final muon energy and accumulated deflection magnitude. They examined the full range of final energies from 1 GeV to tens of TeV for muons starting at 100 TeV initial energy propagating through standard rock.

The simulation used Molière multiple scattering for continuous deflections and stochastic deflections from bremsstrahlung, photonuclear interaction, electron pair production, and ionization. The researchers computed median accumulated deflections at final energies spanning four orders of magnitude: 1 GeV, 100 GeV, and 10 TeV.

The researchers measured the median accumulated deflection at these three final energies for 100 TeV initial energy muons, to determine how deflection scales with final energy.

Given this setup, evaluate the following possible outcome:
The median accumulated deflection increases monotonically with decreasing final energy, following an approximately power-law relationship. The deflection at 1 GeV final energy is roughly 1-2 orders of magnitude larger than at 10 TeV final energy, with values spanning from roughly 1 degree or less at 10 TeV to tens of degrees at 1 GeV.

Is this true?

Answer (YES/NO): NO